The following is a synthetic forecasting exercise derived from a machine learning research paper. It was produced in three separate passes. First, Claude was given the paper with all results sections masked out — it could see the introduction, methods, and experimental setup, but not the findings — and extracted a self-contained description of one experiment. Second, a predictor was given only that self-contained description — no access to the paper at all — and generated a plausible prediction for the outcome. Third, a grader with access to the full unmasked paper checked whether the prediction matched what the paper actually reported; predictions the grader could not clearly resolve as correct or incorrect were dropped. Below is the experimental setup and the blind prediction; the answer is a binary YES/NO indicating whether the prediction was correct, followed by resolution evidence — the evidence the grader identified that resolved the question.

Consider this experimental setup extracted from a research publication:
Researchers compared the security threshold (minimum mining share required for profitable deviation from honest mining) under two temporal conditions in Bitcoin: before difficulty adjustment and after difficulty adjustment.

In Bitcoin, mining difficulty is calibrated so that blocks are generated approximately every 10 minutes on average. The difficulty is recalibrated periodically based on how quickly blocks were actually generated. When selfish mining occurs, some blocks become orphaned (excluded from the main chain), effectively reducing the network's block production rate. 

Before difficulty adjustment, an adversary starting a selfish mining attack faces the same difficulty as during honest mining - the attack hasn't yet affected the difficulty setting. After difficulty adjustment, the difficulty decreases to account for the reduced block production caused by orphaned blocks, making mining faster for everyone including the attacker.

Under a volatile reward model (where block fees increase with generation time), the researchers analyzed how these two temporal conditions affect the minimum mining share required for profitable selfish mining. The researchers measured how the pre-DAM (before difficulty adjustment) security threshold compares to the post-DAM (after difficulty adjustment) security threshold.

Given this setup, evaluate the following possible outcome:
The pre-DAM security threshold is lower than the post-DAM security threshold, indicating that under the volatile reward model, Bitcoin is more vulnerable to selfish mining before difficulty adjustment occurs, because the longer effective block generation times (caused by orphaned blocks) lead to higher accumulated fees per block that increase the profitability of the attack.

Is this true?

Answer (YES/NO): NO